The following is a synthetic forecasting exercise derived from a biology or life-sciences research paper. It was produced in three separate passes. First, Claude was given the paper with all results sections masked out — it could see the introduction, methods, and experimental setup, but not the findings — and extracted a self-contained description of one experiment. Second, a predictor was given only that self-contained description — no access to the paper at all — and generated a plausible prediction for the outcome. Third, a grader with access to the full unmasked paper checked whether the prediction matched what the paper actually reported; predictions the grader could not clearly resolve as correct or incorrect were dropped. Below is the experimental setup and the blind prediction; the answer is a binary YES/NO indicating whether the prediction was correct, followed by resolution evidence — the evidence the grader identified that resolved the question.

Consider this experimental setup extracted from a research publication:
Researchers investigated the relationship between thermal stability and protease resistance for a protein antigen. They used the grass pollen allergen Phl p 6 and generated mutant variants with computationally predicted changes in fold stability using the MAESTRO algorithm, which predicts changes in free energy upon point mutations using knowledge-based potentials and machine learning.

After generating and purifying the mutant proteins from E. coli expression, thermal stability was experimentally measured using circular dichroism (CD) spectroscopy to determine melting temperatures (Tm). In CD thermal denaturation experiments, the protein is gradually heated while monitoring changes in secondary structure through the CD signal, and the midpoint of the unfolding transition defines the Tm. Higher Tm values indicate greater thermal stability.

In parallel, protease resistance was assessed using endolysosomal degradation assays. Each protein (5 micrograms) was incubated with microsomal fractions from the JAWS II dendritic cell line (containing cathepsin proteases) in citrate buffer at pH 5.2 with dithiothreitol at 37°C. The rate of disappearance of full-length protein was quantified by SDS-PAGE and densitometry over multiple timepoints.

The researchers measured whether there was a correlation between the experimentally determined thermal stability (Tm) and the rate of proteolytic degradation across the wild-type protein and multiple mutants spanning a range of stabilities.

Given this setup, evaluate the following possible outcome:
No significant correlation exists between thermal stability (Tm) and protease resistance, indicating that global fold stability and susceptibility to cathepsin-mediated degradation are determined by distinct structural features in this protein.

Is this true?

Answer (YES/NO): NO